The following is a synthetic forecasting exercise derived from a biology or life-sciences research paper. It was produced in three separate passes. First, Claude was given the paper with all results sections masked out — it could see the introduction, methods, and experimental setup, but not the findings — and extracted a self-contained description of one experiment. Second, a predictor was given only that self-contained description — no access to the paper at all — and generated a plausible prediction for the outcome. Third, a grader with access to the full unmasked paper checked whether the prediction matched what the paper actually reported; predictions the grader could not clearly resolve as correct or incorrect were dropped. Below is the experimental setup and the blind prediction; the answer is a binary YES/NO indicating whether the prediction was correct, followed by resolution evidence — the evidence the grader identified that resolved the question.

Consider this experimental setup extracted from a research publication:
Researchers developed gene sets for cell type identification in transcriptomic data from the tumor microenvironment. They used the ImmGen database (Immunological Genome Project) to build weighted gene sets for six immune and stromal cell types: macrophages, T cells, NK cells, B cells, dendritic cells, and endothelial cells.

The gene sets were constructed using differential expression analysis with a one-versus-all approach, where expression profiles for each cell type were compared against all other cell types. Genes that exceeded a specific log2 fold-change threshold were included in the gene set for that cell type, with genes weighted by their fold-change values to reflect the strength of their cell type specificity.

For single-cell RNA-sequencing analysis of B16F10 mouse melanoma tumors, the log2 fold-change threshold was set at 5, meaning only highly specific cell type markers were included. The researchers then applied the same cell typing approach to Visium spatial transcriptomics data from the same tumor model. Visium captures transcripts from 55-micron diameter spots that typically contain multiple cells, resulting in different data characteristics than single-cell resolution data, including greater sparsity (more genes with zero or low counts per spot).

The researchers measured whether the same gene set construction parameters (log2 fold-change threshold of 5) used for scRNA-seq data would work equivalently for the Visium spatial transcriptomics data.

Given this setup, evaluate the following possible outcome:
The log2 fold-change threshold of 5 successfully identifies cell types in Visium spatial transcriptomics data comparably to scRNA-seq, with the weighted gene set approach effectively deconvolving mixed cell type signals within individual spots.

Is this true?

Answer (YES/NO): NO